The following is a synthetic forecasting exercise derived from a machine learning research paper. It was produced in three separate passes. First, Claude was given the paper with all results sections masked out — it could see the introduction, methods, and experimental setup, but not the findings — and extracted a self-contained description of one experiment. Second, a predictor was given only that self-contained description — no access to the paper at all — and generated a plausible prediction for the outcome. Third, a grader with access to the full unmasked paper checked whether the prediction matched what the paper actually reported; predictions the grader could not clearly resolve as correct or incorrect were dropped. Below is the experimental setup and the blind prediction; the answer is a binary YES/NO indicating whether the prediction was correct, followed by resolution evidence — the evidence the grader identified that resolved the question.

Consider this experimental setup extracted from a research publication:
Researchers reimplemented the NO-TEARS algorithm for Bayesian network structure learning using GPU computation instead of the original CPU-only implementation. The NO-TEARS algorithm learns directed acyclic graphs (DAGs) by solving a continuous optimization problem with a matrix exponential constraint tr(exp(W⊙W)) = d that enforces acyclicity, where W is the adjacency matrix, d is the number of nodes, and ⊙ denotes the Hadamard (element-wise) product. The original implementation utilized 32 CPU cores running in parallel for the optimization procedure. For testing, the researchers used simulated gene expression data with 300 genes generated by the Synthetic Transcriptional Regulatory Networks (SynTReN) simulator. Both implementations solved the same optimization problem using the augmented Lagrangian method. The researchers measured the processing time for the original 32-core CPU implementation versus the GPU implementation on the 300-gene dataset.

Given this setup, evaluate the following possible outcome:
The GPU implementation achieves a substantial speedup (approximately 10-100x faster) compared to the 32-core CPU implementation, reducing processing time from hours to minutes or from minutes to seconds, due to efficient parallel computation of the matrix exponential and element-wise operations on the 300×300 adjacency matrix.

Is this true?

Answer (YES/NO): YES